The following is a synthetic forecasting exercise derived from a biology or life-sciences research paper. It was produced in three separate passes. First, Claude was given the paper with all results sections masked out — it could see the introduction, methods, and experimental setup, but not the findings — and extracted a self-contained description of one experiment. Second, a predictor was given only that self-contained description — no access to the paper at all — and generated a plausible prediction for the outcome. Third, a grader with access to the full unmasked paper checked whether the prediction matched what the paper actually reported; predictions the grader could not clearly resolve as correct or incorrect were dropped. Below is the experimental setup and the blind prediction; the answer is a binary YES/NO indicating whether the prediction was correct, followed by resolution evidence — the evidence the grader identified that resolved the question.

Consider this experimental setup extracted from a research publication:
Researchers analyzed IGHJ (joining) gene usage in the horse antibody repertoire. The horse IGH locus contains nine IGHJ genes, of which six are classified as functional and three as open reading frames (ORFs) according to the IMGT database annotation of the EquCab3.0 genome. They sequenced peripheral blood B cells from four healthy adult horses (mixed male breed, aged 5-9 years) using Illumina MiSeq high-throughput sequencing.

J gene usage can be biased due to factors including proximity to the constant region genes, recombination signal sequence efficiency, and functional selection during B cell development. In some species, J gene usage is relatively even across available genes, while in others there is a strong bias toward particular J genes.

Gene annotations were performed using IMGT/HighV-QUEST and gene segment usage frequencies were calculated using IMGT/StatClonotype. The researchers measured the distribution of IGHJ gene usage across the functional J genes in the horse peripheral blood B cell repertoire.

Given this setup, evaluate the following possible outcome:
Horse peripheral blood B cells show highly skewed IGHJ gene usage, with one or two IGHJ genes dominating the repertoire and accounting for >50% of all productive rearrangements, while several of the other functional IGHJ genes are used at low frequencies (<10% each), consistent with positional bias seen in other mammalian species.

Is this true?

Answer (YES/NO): YES